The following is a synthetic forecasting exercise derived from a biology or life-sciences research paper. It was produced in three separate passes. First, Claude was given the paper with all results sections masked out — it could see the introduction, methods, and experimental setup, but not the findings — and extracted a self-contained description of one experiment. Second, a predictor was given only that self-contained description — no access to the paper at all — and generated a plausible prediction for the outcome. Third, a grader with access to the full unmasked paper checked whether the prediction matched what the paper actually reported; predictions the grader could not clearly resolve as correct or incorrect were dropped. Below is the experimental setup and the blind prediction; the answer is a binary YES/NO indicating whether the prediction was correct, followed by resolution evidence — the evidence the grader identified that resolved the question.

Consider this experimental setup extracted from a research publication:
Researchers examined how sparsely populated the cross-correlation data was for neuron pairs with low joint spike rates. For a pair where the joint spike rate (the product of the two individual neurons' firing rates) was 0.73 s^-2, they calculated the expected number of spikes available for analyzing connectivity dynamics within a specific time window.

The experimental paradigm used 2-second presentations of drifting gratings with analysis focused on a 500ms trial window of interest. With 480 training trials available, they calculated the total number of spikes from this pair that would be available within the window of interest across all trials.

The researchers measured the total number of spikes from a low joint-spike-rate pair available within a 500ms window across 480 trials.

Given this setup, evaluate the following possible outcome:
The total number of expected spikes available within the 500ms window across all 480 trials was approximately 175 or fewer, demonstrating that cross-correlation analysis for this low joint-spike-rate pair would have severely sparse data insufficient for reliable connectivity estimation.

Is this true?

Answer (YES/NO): NO